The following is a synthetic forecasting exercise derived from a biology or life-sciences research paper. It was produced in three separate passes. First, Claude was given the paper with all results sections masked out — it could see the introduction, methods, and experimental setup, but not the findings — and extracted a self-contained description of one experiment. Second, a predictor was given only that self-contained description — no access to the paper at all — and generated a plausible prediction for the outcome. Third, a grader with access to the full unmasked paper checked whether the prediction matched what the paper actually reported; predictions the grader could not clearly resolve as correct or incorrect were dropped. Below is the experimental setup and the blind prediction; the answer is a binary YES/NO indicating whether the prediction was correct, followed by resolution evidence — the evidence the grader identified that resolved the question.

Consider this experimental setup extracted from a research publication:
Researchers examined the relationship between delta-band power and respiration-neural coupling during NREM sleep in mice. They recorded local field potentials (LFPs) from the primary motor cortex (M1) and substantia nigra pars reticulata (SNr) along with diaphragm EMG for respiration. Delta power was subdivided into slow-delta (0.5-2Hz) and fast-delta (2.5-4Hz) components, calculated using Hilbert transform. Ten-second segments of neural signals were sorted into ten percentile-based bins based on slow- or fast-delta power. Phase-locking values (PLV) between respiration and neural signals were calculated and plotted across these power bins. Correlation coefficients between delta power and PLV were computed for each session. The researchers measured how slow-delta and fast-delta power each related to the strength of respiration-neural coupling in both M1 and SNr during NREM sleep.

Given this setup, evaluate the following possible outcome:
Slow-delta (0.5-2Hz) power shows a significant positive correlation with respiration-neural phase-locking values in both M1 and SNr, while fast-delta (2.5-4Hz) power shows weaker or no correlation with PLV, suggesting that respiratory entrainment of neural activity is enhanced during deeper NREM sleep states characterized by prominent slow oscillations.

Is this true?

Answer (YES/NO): NO